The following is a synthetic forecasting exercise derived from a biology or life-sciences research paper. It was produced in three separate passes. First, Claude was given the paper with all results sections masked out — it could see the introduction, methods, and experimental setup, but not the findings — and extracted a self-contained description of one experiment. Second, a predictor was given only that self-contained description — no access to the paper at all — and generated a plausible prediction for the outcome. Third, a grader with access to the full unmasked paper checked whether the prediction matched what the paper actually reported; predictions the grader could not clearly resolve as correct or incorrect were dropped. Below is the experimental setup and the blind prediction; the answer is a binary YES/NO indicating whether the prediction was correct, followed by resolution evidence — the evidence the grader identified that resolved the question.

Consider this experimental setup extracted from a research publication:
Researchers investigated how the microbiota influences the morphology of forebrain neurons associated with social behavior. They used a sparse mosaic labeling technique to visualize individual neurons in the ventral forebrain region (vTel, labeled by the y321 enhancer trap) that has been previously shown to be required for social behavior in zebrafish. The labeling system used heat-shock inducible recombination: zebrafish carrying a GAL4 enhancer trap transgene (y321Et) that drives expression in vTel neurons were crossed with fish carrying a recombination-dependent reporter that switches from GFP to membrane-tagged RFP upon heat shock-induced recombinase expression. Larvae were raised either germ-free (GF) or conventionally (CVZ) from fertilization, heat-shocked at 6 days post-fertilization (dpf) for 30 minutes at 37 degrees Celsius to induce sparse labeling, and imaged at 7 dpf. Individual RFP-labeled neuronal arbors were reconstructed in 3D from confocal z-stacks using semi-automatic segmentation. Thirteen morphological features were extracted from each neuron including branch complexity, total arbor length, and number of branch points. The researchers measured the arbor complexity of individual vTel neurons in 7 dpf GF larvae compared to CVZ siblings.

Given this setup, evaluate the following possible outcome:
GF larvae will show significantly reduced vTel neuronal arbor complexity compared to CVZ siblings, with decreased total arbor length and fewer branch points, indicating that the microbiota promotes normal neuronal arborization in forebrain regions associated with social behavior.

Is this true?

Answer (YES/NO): NO